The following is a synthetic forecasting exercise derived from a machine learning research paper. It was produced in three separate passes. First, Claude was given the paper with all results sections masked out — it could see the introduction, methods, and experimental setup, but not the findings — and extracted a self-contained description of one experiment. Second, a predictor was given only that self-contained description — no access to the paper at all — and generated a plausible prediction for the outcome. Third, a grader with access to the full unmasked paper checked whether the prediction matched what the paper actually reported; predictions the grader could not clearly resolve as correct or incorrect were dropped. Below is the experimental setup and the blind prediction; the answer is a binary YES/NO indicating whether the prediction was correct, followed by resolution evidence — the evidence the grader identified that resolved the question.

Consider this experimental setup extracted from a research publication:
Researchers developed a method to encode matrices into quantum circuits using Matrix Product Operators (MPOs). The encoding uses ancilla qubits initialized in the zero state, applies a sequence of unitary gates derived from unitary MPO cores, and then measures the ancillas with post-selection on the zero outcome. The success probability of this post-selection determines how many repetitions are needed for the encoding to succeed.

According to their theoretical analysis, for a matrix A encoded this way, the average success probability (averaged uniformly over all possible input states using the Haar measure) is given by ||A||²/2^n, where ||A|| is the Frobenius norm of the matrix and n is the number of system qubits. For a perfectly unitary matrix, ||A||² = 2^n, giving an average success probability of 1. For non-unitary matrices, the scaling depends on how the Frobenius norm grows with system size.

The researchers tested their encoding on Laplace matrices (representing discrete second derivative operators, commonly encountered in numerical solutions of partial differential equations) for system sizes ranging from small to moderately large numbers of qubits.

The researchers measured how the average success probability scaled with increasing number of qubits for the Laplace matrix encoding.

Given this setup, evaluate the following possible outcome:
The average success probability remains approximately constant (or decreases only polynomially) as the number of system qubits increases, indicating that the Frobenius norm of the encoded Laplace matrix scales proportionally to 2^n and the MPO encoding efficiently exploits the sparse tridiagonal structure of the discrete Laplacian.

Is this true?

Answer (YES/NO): YES